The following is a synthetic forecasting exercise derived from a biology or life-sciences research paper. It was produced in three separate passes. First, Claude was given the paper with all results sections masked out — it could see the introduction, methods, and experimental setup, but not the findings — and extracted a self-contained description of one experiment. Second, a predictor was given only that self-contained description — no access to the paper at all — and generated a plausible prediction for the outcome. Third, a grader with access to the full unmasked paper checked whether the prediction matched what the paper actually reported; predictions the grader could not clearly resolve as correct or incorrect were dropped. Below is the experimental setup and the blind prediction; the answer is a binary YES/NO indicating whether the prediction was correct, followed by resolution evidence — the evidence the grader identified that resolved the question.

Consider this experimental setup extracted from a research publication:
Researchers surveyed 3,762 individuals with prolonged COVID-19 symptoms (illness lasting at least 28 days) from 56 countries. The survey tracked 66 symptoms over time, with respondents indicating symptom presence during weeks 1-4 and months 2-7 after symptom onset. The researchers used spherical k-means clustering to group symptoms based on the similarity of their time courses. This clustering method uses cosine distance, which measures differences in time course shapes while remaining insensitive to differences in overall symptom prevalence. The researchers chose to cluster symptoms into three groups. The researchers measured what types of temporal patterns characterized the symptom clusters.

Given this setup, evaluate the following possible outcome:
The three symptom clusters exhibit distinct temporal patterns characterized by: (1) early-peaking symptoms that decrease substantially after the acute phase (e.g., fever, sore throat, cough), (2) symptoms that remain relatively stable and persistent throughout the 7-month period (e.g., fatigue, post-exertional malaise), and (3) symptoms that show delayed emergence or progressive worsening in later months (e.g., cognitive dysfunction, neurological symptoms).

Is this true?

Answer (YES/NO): NO